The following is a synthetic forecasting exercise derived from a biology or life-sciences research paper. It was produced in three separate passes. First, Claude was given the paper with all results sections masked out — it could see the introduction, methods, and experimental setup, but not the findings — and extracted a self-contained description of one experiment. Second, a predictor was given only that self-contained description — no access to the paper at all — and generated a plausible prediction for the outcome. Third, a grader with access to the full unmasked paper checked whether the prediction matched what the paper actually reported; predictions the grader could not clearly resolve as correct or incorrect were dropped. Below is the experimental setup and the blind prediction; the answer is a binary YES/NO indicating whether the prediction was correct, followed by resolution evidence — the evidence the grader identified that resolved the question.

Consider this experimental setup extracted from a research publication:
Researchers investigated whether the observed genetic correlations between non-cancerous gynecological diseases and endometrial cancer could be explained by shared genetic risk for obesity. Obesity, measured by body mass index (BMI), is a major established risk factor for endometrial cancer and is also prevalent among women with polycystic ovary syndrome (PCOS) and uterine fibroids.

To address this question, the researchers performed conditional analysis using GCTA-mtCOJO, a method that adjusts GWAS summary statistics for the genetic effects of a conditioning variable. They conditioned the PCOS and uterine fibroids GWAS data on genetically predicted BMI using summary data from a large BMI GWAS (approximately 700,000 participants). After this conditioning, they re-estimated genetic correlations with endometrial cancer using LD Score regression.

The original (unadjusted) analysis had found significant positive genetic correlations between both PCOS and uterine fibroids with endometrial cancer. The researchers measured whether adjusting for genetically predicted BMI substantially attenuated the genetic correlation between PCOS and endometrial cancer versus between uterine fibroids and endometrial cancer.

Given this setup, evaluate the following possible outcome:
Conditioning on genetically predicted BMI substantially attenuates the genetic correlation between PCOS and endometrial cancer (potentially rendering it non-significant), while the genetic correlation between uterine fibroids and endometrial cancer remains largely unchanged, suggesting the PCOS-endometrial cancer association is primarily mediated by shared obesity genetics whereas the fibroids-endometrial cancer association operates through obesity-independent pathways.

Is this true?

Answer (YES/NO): YES